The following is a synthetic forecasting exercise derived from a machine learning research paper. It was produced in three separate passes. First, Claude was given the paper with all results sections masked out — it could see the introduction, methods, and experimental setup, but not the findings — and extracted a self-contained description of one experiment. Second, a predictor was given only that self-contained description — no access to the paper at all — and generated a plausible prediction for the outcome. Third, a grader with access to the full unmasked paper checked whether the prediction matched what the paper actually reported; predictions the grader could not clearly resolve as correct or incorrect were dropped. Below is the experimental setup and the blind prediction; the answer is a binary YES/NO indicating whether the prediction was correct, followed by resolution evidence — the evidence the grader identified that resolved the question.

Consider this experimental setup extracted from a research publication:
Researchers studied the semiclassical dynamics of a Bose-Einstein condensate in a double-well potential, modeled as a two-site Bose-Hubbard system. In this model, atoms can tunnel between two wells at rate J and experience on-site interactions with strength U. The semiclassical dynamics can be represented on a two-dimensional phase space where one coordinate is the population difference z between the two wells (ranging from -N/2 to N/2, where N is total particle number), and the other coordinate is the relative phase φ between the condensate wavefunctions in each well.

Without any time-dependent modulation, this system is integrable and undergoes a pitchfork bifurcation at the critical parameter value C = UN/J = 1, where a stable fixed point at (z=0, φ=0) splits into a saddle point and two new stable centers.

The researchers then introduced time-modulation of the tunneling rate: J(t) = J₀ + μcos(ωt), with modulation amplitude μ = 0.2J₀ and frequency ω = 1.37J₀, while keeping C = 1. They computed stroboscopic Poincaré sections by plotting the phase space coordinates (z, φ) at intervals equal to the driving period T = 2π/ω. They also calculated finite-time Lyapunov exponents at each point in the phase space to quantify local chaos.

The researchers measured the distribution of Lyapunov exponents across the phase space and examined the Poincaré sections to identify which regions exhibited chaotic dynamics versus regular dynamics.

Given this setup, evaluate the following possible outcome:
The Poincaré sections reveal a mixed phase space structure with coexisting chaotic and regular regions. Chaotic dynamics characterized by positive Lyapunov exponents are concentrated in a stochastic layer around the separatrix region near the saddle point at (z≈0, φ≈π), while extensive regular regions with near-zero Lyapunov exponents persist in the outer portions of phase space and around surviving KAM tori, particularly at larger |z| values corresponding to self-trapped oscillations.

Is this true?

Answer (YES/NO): NO